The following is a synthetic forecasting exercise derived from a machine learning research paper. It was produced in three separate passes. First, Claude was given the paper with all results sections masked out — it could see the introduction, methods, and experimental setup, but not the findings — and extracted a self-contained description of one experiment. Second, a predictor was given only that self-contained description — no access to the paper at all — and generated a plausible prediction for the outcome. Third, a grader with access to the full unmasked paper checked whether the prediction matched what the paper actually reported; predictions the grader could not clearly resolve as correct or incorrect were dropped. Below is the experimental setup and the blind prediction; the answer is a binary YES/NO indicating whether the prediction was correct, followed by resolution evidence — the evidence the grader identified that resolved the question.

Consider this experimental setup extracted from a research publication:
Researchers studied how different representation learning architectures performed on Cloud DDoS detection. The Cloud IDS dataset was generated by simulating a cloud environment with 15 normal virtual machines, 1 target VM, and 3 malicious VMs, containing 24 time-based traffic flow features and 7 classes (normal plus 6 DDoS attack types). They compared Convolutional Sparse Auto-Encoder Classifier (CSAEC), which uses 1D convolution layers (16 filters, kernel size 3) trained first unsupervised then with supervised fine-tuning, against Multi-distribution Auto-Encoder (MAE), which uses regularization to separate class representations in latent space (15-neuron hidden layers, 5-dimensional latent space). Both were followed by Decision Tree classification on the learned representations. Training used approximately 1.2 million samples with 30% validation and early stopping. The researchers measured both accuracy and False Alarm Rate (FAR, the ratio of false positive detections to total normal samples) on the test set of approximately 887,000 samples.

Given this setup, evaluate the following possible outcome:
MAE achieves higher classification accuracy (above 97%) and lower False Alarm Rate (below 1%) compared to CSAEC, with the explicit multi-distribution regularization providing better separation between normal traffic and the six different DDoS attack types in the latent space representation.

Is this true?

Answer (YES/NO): NO